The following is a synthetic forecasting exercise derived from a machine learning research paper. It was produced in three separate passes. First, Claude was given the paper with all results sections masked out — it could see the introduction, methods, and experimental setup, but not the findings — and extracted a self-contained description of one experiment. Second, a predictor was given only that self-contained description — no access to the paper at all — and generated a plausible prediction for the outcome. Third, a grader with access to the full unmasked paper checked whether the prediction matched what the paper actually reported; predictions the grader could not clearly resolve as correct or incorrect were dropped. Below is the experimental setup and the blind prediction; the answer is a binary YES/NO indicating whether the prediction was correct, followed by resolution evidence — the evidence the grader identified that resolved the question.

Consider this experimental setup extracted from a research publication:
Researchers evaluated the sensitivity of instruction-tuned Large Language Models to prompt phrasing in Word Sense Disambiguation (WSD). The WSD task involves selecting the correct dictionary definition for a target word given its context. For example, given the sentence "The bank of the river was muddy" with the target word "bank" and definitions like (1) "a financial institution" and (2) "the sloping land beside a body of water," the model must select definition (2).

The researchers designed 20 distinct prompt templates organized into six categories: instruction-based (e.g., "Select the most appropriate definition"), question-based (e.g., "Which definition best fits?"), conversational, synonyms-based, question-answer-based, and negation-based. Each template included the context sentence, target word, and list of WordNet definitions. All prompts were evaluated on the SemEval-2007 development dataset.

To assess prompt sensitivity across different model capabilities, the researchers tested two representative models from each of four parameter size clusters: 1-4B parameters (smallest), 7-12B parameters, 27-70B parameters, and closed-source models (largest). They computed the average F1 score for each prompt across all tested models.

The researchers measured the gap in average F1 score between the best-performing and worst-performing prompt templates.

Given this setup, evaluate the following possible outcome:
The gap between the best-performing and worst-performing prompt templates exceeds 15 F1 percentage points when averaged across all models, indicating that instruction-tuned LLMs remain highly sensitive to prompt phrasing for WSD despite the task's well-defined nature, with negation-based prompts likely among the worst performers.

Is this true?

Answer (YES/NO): NO